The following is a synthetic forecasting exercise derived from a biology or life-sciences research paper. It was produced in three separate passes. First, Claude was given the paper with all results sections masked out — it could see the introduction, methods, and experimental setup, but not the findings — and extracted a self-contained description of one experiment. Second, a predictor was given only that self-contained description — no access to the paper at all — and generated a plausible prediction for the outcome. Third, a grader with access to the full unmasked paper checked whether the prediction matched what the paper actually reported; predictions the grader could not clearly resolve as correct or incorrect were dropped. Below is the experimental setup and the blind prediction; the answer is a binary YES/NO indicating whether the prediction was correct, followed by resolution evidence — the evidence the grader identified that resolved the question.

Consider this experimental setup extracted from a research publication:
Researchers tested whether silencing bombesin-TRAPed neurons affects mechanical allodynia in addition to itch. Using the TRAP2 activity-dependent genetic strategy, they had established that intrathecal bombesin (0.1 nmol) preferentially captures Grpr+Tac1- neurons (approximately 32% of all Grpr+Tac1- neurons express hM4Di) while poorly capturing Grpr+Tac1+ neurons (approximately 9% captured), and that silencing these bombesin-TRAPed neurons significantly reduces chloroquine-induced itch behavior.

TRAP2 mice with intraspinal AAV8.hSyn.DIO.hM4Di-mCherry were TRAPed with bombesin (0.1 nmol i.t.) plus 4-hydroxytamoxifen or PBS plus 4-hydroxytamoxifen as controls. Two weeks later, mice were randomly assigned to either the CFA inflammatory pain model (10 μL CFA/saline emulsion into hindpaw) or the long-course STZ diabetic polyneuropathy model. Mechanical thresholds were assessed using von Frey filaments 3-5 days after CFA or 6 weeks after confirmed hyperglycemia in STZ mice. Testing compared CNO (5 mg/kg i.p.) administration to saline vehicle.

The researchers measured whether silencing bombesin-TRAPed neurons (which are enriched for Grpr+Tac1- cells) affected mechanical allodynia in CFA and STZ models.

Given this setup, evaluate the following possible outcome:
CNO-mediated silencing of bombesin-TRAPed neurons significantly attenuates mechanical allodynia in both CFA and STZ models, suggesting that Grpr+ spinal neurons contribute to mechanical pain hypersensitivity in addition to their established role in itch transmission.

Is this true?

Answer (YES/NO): NO